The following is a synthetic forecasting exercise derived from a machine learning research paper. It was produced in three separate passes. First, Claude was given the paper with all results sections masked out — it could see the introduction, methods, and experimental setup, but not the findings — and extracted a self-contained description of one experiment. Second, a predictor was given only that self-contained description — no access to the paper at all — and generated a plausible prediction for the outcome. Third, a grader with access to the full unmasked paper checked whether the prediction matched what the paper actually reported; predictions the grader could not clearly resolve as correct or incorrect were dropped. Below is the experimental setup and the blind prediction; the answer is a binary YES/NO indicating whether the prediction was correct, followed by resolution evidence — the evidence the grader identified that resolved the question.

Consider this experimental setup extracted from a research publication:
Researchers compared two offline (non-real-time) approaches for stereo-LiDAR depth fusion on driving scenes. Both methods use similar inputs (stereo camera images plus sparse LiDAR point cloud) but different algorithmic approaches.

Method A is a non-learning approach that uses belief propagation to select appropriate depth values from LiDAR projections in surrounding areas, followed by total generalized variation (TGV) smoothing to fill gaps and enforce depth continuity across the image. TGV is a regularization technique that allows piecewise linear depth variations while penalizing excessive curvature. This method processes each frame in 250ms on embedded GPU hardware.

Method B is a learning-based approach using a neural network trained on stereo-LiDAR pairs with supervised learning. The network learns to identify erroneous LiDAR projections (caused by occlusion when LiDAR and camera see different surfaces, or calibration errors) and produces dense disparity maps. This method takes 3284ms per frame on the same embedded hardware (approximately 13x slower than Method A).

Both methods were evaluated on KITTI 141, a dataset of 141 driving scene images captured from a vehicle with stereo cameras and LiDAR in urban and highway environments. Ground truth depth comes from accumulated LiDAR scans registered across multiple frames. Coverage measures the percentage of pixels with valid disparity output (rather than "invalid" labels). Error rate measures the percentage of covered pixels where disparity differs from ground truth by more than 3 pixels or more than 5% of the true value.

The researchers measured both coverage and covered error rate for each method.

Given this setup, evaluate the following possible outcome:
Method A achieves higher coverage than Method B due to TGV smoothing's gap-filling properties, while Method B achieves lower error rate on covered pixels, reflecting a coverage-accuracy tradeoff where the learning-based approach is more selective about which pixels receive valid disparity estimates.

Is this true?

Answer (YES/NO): NO